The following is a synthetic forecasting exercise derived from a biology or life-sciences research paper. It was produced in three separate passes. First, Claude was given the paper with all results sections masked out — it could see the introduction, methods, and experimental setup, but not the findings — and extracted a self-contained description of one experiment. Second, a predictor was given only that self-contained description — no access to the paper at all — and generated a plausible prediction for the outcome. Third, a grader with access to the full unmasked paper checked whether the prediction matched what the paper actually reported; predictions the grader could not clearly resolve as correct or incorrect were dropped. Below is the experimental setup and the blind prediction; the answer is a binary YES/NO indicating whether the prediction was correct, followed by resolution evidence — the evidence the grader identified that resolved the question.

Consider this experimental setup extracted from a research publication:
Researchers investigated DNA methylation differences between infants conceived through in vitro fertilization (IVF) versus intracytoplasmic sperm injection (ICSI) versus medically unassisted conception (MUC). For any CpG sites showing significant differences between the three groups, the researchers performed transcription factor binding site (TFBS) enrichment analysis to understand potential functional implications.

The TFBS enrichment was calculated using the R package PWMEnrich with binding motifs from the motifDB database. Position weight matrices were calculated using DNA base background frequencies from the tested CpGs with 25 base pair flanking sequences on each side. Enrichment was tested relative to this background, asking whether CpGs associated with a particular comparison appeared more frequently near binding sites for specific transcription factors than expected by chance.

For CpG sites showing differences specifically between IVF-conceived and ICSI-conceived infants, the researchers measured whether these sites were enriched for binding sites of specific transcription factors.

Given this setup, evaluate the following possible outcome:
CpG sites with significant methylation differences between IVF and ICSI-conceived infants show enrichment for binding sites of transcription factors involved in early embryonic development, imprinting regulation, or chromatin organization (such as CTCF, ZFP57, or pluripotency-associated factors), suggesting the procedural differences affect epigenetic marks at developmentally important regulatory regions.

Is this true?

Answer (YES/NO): NO